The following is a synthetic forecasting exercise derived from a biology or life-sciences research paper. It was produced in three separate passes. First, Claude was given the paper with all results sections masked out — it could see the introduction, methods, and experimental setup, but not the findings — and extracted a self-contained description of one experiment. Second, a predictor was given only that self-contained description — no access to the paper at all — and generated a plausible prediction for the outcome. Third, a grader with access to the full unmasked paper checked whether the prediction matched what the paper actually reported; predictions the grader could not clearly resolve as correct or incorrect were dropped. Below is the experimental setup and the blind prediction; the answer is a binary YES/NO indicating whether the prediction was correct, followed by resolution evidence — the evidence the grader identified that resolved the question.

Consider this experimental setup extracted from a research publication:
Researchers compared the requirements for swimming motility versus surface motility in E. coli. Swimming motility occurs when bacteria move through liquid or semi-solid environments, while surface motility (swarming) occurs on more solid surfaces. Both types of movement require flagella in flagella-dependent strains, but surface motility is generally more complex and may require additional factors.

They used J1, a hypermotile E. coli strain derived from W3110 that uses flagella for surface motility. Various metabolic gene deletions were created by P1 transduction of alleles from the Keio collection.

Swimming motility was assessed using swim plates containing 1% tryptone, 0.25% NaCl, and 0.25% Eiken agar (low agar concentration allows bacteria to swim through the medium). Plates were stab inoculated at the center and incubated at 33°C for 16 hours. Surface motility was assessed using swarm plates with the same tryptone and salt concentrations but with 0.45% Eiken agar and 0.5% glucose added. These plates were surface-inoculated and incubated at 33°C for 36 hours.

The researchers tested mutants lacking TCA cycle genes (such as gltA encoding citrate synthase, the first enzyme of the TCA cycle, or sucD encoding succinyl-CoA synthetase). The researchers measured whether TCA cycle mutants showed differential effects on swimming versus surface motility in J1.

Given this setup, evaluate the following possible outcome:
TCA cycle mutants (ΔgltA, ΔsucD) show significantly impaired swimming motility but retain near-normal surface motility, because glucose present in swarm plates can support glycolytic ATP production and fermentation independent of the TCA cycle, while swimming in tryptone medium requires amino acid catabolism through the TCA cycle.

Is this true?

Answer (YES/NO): NO